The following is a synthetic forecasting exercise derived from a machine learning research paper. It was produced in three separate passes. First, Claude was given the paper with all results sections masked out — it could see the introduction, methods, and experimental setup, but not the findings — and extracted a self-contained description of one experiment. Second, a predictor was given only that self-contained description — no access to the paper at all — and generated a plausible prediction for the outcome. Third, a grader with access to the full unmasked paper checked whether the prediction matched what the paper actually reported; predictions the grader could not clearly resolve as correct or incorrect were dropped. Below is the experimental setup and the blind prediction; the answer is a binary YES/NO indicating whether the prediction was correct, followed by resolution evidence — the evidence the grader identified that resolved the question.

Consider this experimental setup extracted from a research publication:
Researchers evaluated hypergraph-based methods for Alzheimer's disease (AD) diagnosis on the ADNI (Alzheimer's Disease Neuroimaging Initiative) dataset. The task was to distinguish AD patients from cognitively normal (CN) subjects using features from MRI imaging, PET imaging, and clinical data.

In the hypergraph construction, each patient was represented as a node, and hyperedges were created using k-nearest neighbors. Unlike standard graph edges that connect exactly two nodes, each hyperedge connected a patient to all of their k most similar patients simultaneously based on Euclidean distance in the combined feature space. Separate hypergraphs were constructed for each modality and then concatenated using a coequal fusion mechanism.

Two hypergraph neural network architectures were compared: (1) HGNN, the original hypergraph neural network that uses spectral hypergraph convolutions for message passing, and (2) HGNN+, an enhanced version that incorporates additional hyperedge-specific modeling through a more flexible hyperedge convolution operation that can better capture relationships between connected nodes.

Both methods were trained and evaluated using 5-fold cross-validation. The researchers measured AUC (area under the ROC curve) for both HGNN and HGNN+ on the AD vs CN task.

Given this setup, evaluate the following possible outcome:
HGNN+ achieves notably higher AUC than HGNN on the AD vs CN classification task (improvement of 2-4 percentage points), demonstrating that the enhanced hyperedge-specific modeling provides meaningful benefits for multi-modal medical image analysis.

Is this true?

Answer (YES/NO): NO